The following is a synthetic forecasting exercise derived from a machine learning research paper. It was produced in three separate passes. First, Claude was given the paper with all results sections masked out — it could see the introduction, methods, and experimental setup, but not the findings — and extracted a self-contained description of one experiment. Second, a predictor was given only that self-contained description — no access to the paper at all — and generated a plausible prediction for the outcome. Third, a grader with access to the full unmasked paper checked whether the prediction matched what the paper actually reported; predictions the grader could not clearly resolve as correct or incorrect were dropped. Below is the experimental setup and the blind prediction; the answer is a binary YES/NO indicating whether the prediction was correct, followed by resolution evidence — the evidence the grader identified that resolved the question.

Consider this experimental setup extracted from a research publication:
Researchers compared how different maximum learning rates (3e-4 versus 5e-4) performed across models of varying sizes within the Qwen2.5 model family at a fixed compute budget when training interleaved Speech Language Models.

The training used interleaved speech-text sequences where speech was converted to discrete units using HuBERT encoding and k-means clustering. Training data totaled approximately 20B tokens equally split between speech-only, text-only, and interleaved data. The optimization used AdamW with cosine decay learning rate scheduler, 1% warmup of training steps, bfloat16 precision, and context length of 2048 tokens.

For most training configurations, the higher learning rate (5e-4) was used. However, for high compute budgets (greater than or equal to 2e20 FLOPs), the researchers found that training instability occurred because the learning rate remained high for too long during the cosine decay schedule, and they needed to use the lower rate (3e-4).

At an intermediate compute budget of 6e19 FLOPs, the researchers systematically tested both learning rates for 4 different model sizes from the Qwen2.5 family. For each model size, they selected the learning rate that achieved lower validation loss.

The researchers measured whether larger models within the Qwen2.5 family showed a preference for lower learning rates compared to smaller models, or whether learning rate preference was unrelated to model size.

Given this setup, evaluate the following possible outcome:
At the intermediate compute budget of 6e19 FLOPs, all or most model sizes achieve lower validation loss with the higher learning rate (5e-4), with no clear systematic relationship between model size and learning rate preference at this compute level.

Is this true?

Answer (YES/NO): NO